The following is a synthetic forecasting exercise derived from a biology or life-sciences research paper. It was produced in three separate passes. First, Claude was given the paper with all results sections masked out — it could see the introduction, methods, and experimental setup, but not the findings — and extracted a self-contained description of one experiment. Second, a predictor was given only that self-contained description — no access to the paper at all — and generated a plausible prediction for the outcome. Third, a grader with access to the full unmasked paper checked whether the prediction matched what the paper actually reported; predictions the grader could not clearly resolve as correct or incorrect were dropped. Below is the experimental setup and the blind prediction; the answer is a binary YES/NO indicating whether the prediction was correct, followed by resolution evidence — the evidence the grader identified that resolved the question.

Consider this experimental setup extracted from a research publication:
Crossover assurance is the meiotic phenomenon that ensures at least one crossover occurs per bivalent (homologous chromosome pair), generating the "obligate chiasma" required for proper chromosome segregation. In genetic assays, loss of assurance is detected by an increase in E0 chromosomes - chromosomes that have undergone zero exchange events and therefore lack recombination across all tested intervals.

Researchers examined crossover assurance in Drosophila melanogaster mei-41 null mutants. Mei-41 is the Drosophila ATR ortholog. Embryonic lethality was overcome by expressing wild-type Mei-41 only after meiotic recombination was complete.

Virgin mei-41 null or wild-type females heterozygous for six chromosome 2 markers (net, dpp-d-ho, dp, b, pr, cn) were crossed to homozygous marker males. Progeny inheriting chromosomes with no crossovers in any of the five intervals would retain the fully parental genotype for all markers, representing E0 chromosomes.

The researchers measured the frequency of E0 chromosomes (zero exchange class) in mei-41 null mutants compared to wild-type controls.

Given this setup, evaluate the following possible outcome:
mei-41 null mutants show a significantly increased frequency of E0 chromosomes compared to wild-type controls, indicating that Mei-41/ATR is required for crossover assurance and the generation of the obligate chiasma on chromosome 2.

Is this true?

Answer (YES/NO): YES